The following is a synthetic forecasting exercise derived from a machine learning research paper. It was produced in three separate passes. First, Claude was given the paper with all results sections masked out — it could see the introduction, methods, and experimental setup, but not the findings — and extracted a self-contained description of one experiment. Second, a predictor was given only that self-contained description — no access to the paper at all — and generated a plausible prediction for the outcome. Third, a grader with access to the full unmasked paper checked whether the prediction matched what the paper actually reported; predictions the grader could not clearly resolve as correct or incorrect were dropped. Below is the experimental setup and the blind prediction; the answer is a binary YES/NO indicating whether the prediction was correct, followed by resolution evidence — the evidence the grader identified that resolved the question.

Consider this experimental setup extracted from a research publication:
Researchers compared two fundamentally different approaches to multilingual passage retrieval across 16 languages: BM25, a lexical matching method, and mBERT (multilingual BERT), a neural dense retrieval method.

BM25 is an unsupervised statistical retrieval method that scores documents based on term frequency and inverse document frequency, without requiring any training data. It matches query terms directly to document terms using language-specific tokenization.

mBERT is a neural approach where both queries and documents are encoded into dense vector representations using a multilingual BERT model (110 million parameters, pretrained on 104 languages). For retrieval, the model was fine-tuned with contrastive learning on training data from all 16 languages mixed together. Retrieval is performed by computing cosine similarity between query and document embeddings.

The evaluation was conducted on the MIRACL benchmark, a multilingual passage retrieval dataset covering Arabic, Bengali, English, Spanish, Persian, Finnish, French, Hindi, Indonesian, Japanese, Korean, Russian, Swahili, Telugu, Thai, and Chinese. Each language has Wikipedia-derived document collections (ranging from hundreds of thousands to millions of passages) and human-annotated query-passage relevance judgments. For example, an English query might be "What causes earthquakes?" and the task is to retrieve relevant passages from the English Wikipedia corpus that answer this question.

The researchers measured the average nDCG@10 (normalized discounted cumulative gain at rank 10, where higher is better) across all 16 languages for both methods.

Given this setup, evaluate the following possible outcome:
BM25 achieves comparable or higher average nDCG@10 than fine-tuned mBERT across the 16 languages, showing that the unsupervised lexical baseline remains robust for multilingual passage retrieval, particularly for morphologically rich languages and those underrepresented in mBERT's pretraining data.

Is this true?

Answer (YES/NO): YES